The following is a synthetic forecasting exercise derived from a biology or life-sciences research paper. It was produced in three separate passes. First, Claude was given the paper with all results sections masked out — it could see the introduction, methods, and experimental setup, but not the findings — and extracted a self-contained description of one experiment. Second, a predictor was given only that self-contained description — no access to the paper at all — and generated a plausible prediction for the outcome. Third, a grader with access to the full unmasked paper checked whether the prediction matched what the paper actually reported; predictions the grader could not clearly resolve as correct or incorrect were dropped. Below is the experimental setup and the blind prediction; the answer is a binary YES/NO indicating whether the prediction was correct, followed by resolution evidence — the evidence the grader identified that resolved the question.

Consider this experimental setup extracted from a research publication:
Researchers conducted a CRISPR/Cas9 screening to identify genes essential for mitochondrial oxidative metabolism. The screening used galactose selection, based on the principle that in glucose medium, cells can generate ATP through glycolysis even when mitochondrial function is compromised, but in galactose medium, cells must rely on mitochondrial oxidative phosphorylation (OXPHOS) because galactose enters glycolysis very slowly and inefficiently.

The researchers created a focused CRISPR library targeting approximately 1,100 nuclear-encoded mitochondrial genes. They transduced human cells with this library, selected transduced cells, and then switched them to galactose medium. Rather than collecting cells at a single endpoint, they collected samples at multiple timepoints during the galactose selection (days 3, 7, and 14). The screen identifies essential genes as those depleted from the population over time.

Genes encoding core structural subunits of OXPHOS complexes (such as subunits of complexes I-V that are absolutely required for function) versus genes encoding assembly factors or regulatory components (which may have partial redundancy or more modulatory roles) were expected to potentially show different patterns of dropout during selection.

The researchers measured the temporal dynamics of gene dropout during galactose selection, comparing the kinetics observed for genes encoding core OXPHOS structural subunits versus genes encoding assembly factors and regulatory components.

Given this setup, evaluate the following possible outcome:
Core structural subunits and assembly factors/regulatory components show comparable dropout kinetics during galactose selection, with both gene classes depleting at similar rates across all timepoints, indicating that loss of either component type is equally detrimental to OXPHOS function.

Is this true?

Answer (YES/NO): NO